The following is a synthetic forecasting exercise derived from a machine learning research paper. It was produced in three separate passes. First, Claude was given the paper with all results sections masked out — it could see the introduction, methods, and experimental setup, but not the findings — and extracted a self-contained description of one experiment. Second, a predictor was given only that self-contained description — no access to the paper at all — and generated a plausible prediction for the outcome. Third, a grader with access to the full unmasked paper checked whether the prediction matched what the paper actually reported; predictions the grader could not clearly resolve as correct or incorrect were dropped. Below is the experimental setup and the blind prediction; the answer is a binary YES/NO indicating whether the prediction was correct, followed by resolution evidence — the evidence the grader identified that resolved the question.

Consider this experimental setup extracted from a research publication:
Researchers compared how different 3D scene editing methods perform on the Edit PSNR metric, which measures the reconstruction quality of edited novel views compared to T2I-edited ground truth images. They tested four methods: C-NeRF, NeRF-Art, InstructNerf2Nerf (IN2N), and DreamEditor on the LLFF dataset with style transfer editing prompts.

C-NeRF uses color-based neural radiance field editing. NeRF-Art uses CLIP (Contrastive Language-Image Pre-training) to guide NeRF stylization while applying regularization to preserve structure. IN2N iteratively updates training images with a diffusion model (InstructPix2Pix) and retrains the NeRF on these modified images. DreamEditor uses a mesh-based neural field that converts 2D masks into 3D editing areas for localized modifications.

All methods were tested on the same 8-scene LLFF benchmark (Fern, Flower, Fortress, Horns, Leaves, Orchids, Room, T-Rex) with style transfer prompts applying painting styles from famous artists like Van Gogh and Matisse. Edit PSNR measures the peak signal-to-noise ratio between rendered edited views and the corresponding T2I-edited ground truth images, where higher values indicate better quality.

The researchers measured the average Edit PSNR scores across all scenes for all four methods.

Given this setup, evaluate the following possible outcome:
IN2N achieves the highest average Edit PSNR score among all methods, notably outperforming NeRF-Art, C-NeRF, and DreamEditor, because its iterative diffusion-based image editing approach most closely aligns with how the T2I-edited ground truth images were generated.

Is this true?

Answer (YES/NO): NO